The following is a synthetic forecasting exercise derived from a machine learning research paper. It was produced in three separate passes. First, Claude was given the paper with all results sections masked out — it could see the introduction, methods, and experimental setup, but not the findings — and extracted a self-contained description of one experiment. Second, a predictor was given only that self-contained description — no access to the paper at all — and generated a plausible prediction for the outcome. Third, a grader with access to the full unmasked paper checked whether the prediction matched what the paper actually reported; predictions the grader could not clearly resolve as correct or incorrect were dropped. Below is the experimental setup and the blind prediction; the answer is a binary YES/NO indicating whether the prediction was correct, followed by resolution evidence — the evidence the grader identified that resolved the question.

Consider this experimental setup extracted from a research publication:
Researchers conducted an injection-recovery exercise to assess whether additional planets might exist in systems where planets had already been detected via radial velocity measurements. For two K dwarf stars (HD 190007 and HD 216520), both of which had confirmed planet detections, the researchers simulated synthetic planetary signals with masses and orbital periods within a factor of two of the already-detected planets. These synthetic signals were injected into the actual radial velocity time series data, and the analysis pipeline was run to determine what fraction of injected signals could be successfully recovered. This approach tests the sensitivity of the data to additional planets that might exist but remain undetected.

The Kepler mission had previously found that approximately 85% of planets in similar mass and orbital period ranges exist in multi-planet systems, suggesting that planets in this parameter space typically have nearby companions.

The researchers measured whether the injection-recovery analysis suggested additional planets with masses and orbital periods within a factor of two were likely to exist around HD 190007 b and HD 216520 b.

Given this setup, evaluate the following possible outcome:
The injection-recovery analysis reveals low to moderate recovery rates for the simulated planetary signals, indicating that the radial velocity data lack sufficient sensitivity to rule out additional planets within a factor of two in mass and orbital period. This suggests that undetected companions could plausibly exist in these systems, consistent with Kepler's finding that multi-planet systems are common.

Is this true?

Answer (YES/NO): NO